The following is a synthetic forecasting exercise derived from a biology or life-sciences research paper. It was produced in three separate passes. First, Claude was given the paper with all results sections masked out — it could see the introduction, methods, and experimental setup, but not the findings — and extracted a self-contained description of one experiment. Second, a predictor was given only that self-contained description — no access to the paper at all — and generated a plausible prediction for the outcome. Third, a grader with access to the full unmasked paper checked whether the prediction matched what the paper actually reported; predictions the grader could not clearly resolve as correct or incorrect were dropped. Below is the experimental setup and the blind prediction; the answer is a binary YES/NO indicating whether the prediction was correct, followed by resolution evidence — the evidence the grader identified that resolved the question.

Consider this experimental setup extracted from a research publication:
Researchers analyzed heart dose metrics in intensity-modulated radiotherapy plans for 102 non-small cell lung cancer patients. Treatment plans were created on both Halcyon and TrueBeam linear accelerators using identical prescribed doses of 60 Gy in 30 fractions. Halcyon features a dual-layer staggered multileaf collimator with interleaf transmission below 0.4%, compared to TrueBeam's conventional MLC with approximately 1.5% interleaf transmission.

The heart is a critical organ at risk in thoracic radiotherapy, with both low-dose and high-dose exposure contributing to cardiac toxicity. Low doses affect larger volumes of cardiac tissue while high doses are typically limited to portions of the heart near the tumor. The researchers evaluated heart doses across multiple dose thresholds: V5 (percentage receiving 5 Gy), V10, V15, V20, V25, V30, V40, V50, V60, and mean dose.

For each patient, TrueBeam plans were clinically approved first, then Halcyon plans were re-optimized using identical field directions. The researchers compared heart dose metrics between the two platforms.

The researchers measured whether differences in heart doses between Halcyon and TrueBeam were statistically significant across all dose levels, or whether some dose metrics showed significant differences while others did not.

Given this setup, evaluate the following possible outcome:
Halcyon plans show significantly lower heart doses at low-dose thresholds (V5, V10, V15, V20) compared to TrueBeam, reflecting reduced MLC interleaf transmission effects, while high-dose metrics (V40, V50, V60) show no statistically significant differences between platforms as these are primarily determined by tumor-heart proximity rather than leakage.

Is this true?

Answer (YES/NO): NO